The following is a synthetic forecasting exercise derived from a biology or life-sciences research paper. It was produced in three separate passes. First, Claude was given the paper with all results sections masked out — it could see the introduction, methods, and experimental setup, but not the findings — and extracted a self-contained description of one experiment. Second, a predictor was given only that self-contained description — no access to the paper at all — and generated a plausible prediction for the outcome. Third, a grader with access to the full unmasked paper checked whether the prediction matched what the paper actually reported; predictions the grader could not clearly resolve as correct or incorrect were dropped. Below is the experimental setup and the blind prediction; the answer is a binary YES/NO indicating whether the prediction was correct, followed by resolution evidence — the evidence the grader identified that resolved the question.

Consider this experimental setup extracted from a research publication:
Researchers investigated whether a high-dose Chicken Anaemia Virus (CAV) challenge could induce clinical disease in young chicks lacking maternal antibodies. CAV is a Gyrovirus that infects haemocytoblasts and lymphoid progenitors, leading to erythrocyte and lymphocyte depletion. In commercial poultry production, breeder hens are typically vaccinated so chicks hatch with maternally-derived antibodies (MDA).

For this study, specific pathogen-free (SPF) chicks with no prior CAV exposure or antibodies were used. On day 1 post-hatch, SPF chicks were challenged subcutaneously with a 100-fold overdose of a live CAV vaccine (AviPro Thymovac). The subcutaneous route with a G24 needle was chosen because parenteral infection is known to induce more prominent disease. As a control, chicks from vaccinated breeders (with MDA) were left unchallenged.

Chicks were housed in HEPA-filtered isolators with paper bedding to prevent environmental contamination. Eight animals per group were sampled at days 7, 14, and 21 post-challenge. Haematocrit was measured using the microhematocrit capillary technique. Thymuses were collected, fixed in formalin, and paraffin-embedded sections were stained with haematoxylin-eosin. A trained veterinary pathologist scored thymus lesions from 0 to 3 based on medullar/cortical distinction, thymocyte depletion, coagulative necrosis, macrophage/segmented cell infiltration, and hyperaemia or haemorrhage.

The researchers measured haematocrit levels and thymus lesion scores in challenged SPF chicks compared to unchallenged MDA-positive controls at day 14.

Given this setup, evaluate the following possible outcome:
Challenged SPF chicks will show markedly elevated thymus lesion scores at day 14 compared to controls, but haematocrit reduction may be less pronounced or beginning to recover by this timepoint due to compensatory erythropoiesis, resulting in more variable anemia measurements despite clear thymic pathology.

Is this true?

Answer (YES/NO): NO